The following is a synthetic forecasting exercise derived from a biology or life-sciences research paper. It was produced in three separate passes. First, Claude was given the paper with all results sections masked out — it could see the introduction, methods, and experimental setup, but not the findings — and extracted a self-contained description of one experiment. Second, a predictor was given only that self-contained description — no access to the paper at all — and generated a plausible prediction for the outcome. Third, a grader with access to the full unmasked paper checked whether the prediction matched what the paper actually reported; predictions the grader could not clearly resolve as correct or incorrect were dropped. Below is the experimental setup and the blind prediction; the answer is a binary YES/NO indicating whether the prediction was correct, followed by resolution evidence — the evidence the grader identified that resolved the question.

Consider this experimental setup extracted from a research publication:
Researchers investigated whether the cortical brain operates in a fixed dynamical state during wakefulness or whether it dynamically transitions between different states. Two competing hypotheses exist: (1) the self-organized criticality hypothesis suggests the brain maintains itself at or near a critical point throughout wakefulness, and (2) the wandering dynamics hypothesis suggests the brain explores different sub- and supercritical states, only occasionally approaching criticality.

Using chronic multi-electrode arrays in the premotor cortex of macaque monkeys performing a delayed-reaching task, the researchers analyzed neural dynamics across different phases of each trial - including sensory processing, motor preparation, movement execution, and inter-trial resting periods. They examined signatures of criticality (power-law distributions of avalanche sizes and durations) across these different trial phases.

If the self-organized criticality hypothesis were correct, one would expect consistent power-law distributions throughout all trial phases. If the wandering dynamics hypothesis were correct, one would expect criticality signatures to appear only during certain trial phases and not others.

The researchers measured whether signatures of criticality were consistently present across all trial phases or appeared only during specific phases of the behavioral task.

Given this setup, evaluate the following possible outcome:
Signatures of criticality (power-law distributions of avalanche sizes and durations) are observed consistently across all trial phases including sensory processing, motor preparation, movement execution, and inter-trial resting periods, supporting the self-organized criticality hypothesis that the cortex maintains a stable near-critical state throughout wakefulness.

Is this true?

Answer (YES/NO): NO